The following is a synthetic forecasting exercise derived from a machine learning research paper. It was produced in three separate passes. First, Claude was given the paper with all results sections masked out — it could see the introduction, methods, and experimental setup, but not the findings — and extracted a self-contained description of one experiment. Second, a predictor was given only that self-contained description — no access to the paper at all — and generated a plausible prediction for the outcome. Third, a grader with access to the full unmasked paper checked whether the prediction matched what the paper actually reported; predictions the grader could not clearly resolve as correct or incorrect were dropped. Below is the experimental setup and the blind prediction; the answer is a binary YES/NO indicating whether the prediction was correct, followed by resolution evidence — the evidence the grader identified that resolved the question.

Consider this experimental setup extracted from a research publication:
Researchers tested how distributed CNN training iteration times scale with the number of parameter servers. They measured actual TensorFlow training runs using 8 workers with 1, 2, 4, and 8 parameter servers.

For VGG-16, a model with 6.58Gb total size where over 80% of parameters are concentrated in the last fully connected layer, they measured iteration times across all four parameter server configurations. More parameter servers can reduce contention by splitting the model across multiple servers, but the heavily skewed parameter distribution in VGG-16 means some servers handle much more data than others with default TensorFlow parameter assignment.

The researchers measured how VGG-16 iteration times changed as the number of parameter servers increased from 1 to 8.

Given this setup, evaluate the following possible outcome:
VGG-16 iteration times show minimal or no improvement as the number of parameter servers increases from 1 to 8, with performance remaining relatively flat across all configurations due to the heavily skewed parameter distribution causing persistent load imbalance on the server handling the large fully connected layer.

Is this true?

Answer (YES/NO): NO